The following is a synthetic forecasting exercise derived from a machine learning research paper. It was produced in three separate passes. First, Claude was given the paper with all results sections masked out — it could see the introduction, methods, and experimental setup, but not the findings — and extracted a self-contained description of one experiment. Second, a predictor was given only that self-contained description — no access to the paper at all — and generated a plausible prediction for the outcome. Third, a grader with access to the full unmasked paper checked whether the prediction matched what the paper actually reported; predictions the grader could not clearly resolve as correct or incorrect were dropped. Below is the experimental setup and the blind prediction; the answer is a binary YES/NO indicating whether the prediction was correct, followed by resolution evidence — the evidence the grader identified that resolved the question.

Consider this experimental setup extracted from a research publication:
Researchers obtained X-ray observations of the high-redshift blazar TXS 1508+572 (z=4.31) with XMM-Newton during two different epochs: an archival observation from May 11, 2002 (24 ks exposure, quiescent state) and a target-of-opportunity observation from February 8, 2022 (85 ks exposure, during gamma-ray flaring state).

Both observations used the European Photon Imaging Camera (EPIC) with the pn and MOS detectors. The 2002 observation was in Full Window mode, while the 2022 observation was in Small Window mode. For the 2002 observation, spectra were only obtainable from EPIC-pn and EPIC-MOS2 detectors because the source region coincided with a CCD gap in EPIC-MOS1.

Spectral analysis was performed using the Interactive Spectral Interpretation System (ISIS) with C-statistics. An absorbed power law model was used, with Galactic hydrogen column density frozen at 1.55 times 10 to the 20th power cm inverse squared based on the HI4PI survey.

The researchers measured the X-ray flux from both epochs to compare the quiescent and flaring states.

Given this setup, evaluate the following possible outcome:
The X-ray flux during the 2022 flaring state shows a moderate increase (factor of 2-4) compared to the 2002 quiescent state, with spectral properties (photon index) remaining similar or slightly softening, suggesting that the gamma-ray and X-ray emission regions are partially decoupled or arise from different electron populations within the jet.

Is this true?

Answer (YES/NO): NO